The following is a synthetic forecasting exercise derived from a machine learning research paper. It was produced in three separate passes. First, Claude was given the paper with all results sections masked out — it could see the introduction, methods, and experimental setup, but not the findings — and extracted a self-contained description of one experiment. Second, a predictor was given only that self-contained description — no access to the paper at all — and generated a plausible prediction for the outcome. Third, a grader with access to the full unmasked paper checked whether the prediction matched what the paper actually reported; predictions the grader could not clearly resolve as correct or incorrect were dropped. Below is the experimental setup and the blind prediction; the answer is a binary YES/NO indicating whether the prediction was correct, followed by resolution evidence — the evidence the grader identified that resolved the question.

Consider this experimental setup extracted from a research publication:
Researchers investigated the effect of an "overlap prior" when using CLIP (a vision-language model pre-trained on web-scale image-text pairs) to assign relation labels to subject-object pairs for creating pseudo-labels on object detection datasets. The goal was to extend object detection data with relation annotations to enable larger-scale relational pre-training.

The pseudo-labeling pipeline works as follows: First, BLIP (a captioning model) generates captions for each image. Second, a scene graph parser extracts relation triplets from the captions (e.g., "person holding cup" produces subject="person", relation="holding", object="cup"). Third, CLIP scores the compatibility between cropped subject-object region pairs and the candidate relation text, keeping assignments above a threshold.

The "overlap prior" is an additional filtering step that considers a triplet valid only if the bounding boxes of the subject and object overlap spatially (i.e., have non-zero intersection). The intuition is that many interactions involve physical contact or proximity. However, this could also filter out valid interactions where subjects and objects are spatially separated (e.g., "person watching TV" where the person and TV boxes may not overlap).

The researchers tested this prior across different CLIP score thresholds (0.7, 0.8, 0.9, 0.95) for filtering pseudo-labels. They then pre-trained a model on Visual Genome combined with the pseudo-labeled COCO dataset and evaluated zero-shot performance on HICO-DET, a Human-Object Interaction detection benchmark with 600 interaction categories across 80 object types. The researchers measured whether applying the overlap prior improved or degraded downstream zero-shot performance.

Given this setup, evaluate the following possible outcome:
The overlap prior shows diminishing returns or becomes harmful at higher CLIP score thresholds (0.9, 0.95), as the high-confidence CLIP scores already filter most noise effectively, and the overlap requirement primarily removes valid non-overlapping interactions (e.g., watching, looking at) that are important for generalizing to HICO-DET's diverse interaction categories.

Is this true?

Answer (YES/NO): NO